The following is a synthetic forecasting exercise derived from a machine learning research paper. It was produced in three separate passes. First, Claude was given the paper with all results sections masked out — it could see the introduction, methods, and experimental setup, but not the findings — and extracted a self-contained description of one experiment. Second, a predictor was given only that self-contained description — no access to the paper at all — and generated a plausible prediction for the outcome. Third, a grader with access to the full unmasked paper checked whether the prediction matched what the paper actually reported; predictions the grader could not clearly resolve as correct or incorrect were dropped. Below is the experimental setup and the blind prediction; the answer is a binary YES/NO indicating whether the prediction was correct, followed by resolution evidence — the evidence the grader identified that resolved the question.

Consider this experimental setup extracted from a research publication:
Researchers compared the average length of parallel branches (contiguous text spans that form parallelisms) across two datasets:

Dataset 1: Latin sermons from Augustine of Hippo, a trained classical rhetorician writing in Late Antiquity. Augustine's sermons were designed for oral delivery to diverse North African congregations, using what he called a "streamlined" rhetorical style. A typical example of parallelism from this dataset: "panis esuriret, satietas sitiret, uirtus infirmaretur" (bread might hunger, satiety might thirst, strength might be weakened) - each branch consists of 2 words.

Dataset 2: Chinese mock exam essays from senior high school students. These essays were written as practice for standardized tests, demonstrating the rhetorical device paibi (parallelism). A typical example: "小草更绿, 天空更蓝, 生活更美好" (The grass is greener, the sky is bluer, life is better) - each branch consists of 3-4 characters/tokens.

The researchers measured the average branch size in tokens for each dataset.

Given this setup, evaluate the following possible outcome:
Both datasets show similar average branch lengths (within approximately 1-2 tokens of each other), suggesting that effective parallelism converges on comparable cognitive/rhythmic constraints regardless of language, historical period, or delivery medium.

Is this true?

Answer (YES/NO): NO